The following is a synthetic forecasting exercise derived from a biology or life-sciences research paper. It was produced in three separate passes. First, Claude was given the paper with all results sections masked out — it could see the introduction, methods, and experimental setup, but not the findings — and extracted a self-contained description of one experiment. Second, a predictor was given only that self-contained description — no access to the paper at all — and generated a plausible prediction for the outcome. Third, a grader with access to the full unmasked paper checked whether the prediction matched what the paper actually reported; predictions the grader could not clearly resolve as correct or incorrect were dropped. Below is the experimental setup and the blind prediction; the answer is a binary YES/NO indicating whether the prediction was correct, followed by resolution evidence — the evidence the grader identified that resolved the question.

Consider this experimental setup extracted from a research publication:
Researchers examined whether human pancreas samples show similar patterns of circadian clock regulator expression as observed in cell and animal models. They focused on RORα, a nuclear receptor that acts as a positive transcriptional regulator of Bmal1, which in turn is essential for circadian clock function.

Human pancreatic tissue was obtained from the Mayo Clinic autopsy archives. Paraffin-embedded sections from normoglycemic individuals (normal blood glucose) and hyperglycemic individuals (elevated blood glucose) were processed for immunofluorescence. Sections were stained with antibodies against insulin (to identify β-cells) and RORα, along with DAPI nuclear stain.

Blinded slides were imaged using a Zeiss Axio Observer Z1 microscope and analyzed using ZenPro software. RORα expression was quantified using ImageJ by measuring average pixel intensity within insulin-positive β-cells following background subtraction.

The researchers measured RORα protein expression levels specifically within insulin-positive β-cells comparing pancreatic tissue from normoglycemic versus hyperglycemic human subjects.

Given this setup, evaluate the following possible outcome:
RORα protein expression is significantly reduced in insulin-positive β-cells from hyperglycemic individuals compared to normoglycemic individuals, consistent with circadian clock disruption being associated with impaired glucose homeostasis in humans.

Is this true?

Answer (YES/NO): YES